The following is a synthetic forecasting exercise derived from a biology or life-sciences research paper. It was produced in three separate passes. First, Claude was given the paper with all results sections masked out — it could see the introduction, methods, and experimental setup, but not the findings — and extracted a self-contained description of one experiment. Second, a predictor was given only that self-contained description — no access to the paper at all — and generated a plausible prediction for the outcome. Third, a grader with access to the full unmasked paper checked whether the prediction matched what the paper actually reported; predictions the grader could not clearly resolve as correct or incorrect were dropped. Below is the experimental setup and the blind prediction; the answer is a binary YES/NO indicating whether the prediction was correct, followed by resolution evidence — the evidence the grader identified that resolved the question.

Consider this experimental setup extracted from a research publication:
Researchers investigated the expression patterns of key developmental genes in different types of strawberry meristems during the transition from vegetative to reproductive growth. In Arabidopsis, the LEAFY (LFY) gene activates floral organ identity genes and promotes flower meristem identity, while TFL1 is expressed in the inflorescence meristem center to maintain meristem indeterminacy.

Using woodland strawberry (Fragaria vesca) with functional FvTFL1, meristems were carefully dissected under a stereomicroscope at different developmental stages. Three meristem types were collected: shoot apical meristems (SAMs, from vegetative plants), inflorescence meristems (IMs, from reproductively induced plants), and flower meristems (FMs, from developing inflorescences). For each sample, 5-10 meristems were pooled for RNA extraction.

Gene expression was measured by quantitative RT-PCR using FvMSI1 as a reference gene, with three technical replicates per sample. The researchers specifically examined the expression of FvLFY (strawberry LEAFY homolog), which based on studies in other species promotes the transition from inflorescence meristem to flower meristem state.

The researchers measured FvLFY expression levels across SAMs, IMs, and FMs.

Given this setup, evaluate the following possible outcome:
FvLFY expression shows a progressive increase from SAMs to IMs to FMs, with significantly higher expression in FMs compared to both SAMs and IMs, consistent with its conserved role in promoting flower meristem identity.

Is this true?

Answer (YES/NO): YES